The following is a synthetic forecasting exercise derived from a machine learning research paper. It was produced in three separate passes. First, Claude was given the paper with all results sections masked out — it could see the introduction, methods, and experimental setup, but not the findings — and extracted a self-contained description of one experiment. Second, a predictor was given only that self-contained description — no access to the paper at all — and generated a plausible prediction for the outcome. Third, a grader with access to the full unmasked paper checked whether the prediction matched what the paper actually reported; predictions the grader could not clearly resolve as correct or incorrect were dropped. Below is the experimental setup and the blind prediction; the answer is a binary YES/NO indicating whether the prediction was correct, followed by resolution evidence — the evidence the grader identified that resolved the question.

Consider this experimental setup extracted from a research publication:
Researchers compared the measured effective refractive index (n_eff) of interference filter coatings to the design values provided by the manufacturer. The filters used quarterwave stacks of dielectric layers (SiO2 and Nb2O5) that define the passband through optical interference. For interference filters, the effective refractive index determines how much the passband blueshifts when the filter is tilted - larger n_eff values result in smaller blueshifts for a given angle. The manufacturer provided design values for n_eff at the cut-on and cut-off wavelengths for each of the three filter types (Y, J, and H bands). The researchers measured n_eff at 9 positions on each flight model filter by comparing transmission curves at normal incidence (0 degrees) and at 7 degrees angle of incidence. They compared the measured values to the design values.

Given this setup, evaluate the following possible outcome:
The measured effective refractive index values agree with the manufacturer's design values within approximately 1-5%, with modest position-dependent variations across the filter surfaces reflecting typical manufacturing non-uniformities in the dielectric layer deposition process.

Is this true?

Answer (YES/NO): NO